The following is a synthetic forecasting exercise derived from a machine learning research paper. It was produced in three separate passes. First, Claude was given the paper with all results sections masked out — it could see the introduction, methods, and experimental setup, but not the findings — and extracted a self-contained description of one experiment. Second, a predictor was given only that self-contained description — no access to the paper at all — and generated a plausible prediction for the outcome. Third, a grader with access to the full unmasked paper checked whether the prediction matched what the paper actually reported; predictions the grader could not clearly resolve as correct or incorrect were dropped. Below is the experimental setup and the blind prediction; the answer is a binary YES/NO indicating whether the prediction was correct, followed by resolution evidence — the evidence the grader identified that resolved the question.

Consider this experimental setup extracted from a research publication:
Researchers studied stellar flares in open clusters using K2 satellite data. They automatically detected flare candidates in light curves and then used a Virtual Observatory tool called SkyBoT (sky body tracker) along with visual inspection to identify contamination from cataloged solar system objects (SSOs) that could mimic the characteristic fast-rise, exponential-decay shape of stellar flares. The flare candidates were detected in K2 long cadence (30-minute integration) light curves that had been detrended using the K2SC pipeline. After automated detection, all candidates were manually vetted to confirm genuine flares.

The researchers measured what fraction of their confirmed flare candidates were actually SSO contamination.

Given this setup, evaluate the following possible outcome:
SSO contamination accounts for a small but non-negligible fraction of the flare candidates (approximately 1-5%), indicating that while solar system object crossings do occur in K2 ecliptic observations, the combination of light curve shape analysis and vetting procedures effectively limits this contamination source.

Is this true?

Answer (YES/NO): YES